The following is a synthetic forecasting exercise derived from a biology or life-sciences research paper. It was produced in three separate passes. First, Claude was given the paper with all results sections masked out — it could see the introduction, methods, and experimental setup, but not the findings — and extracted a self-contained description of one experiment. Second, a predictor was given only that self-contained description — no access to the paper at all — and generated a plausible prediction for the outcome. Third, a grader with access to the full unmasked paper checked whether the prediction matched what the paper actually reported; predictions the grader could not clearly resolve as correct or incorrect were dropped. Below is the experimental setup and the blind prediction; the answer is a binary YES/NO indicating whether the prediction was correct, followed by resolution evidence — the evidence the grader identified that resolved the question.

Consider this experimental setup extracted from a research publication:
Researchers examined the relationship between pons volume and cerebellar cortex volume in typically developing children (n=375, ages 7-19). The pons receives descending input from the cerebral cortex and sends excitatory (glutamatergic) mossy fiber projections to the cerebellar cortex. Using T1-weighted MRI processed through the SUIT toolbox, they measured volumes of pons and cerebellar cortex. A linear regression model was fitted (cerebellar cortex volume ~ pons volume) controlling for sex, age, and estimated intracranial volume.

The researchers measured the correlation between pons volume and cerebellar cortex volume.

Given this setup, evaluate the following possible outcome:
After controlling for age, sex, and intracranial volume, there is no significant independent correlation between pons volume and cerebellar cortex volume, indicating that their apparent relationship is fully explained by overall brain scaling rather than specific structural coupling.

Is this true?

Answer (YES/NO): NO